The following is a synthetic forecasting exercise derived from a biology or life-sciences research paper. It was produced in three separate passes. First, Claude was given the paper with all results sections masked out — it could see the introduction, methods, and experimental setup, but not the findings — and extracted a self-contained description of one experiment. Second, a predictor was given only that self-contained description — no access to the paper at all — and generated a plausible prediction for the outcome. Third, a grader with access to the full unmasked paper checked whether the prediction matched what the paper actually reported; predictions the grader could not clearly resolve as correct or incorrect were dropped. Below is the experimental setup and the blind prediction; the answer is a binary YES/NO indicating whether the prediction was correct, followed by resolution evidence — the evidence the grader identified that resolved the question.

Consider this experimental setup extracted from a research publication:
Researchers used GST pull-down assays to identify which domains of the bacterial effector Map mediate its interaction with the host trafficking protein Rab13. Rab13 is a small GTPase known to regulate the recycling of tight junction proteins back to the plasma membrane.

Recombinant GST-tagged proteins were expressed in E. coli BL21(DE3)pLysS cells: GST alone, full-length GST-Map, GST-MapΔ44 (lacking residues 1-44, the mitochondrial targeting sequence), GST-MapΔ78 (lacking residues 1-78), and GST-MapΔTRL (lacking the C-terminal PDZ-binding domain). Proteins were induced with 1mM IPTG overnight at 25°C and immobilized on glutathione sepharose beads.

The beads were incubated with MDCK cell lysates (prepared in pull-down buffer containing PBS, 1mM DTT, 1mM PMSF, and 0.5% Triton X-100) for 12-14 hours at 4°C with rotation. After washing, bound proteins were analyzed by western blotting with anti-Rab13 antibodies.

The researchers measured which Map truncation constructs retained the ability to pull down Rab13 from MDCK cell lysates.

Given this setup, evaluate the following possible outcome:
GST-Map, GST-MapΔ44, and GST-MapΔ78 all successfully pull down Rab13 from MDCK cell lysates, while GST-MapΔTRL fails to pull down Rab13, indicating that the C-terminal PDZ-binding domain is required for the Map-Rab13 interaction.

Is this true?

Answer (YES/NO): NO